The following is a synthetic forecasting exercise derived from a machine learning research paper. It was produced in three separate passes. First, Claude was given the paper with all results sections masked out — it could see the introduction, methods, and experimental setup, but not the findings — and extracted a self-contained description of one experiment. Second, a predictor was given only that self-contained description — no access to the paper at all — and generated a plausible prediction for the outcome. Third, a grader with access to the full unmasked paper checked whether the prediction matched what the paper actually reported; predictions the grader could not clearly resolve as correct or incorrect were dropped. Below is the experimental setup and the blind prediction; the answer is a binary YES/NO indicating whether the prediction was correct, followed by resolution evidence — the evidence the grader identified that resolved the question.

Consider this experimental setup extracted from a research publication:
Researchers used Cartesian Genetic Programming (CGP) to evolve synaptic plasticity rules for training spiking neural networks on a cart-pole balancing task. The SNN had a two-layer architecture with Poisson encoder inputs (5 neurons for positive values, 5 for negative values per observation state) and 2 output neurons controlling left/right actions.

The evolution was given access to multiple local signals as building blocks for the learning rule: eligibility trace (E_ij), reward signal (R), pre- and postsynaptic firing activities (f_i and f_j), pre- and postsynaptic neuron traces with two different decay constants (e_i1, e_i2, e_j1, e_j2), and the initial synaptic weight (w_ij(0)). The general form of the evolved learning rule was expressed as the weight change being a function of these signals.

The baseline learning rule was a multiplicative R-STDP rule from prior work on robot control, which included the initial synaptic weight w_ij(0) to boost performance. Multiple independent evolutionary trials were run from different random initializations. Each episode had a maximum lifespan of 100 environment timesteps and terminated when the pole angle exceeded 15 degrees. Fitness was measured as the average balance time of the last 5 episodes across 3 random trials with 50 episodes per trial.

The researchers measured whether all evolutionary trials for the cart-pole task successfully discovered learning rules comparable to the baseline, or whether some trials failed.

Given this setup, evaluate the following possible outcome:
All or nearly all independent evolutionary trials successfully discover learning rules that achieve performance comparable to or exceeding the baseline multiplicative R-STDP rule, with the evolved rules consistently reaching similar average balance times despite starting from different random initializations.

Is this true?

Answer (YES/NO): NO